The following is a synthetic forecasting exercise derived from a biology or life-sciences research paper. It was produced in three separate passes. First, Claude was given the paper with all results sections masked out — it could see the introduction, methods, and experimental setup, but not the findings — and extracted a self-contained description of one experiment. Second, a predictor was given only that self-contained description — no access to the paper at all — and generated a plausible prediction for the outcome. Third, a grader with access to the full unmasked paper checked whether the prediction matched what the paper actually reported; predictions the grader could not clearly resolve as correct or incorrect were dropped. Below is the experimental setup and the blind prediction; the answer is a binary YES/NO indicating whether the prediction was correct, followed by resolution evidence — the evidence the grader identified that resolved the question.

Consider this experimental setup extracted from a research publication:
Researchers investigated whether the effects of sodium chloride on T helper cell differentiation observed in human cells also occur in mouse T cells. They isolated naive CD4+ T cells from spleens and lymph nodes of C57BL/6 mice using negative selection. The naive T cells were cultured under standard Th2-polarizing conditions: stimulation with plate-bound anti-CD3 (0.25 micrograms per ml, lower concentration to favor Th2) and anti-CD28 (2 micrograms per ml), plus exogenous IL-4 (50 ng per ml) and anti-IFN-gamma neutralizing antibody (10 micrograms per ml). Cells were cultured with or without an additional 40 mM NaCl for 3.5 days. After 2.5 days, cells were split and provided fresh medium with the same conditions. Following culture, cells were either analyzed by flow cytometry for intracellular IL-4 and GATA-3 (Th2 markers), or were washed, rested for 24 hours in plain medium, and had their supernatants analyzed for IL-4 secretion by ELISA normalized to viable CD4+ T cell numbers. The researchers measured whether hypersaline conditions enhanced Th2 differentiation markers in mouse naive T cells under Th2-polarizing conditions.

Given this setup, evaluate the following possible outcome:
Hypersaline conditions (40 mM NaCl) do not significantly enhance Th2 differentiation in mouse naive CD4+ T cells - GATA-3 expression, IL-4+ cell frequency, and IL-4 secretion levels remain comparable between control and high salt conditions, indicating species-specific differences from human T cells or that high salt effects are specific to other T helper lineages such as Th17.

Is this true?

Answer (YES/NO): NO